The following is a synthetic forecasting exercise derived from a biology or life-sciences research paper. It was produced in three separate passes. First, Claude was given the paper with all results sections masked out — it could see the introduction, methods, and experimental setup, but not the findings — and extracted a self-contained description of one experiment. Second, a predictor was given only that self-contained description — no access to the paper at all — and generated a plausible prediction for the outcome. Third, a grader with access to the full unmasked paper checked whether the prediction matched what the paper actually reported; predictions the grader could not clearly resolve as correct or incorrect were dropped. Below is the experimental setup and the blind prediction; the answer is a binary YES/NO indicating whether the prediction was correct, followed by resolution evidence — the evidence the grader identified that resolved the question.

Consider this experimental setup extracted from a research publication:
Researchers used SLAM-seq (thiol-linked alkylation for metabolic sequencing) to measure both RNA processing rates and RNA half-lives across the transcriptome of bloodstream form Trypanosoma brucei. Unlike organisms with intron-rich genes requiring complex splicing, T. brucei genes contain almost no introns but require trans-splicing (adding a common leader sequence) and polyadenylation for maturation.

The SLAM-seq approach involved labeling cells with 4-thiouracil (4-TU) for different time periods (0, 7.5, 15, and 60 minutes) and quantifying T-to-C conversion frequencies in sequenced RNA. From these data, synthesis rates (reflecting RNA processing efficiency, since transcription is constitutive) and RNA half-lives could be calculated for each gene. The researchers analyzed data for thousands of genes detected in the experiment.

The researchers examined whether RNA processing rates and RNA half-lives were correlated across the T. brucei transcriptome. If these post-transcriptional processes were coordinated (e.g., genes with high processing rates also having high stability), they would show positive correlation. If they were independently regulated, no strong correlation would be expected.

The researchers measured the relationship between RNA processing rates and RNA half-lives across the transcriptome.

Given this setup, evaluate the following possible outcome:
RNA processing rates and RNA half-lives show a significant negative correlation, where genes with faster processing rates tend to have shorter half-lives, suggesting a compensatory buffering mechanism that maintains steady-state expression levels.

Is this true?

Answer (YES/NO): NO